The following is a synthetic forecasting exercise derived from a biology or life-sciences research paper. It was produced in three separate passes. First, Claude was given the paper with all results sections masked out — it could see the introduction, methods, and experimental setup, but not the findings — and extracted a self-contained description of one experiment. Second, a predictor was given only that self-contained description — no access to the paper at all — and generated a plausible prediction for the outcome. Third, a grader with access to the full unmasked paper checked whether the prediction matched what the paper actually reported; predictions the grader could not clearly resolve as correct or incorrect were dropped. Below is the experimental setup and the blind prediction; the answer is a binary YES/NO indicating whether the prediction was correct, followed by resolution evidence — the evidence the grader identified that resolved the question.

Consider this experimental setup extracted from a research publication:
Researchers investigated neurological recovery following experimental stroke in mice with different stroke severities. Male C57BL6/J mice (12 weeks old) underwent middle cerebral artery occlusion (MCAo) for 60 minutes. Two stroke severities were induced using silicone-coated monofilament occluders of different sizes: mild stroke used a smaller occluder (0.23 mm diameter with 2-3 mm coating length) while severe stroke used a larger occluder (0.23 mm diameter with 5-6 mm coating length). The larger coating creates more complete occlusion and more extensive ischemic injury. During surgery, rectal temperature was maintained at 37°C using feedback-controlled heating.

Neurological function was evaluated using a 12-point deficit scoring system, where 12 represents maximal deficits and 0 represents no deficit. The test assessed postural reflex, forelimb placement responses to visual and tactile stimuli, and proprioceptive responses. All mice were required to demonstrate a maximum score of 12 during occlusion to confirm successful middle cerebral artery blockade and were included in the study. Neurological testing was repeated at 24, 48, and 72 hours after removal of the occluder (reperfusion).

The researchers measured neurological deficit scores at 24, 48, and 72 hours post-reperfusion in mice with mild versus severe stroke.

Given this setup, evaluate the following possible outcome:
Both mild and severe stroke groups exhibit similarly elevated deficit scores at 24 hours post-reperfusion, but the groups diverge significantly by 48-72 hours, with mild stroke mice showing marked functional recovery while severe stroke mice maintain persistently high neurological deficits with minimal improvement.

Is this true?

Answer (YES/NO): NO